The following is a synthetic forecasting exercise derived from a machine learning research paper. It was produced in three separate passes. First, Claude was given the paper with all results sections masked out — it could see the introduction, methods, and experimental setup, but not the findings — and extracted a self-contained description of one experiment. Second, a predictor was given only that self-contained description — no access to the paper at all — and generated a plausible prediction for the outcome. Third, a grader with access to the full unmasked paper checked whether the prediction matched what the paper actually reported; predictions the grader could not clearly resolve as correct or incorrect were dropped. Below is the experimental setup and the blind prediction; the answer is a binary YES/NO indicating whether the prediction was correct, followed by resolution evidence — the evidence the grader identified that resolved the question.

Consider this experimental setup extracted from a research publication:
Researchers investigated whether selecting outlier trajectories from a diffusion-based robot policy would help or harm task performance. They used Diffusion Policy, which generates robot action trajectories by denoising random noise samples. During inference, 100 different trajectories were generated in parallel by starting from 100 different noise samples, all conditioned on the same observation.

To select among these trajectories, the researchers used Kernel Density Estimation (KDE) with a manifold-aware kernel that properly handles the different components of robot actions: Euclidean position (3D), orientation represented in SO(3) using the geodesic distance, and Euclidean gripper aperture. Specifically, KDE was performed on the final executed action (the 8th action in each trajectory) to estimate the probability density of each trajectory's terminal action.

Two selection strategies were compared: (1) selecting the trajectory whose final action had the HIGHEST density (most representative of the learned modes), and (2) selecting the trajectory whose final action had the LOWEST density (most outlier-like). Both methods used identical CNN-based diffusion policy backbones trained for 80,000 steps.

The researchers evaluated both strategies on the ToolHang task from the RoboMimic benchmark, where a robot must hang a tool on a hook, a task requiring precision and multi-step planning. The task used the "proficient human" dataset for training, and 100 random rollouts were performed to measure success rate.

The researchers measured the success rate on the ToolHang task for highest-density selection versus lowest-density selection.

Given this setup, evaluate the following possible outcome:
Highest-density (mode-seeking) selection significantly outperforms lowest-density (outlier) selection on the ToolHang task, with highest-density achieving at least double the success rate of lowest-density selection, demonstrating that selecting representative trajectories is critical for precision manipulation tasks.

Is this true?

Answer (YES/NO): YES